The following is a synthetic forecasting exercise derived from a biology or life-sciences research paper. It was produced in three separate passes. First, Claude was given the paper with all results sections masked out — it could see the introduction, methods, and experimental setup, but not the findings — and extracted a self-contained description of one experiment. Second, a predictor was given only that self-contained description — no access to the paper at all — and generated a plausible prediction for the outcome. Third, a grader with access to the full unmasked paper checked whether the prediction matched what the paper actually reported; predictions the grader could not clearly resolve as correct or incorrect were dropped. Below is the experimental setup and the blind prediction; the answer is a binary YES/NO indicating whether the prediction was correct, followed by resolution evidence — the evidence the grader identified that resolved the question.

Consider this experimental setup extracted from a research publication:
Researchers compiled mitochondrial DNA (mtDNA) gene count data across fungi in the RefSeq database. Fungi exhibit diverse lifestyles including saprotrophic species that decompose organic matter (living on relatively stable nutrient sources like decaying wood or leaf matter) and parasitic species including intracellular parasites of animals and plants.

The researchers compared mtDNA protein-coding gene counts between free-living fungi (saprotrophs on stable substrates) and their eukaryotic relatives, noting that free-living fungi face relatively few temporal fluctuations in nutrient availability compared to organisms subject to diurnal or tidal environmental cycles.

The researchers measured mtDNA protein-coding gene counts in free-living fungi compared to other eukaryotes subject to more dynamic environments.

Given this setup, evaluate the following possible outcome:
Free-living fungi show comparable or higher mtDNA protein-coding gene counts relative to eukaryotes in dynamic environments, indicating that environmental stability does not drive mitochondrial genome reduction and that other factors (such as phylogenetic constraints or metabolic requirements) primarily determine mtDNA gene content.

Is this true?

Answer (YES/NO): NO